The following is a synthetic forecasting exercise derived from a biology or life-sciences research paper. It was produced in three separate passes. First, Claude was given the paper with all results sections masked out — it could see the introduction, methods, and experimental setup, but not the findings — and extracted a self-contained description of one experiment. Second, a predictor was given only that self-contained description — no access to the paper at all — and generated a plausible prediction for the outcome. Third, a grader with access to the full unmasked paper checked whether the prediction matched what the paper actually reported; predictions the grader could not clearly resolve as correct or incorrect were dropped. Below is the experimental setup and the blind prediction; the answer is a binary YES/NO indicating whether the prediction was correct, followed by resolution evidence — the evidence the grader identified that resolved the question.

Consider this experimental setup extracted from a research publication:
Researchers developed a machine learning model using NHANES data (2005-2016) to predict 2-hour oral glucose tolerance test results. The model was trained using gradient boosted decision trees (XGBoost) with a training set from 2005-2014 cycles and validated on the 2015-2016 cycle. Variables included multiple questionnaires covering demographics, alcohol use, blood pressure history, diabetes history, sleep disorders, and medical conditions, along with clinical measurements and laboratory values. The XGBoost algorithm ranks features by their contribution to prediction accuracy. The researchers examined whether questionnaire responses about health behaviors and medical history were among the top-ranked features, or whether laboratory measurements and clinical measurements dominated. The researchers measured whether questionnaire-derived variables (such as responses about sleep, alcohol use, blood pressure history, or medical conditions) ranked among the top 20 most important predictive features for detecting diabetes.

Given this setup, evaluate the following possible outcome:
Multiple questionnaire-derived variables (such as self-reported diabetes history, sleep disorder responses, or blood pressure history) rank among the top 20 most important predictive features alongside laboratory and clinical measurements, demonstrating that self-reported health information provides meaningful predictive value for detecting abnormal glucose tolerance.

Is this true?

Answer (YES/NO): NO